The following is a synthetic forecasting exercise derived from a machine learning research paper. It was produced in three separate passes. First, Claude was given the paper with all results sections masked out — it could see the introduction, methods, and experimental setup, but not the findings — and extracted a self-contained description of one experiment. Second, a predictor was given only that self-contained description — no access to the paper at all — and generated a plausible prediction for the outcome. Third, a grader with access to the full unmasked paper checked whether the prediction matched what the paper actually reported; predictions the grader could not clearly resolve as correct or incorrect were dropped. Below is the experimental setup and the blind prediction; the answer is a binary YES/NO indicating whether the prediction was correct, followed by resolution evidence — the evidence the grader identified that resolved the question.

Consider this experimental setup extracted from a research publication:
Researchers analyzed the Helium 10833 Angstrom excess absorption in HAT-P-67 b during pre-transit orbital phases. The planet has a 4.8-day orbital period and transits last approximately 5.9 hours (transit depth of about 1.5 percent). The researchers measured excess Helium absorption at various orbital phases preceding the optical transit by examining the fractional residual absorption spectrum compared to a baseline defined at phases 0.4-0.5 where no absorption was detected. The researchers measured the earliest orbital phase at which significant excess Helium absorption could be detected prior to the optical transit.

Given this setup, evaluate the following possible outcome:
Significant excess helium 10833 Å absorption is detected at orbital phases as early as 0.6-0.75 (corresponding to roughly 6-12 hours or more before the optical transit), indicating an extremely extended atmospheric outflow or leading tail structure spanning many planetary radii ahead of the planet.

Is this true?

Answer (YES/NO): YES